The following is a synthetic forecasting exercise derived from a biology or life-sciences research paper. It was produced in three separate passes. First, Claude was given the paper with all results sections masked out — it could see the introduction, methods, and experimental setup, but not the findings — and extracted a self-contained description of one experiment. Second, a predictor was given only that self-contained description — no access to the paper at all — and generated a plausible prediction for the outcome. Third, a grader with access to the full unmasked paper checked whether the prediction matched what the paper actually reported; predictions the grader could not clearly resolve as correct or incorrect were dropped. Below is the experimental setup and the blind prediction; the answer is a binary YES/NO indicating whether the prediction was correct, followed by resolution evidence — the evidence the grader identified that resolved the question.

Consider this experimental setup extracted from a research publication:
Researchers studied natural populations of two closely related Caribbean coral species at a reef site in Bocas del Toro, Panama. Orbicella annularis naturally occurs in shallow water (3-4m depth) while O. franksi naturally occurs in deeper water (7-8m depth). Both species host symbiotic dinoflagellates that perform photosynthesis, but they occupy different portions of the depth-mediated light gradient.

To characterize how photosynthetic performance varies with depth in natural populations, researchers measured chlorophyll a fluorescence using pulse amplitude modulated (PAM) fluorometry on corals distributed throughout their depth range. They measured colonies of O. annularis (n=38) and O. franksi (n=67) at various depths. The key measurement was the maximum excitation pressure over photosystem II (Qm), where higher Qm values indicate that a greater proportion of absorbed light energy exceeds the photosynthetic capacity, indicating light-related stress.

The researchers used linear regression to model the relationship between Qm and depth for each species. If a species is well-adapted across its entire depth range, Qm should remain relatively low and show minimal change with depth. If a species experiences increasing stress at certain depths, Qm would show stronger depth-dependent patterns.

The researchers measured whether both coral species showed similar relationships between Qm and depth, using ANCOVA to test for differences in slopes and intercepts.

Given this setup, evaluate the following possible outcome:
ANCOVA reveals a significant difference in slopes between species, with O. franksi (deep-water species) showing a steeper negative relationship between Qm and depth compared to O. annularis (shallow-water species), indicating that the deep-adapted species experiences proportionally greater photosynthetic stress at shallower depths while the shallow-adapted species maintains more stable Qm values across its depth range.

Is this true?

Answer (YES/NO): NO